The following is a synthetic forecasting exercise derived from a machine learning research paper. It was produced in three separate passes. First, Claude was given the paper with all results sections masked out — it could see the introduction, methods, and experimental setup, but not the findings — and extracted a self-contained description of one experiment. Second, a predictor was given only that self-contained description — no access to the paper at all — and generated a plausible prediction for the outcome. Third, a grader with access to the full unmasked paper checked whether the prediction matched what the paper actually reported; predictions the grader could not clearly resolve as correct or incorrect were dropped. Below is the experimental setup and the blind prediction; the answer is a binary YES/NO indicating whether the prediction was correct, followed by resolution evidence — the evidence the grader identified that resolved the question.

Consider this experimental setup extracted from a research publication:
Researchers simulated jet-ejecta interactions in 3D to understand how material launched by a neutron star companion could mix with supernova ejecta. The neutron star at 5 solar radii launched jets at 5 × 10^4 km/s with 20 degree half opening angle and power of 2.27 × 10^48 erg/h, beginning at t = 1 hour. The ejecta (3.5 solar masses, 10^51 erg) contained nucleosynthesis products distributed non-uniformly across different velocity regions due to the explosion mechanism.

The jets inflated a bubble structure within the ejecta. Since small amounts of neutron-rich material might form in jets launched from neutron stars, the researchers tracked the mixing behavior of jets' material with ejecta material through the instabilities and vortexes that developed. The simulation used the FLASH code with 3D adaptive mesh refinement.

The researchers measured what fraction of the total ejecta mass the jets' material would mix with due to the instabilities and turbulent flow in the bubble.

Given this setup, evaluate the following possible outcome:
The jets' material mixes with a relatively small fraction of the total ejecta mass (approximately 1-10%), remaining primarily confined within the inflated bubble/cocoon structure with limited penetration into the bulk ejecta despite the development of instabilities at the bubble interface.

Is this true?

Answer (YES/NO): YES